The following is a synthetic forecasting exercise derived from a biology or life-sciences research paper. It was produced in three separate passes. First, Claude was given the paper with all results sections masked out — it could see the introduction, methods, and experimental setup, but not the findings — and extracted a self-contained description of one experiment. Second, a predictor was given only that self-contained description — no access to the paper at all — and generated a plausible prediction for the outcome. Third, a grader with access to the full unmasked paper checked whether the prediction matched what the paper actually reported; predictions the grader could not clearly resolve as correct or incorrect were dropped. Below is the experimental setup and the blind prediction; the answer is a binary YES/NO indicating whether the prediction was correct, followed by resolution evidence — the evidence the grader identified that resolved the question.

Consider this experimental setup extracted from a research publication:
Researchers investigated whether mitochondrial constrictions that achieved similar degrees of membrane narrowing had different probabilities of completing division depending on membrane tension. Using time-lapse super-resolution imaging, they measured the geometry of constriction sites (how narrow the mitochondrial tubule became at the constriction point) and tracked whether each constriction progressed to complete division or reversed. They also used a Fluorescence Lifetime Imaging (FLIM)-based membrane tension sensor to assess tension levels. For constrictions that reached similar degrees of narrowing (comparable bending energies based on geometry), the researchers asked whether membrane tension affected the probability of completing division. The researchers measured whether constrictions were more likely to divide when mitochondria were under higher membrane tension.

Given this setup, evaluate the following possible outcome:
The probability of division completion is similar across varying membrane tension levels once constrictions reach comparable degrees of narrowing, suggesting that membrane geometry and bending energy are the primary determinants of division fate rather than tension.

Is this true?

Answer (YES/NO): NO